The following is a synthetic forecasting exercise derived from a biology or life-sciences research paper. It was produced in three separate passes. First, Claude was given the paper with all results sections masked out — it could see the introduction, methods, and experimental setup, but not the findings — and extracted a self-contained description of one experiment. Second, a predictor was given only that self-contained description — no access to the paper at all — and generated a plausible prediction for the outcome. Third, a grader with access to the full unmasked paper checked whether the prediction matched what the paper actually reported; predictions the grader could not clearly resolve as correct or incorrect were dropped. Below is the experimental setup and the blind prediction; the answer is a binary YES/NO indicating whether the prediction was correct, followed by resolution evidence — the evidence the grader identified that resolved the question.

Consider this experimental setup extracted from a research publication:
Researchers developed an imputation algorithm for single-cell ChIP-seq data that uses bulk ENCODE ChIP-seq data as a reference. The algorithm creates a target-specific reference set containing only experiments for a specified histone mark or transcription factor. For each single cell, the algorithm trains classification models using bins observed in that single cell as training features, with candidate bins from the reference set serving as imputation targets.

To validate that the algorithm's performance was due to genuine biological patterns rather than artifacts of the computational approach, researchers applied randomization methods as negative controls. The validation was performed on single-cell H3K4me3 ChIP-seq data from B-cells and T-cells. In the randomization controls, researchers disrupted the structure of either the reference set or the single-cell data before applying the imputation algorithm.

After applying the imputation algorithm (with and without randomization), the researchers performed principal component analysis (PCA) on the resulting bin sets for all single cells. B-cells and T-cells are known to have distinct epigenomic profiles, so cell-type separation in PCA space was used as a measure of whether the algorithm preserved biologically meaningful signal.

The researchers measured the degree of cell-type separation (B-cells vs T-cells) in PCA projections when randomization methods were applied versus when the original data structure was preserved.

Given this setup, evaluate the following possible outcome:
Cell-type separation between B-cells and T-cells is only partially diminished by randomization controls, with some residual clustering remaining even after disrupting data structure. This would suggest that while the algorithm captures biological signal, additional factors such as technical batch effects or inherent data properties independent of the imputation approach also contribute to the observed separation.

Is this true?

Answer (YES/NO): NO